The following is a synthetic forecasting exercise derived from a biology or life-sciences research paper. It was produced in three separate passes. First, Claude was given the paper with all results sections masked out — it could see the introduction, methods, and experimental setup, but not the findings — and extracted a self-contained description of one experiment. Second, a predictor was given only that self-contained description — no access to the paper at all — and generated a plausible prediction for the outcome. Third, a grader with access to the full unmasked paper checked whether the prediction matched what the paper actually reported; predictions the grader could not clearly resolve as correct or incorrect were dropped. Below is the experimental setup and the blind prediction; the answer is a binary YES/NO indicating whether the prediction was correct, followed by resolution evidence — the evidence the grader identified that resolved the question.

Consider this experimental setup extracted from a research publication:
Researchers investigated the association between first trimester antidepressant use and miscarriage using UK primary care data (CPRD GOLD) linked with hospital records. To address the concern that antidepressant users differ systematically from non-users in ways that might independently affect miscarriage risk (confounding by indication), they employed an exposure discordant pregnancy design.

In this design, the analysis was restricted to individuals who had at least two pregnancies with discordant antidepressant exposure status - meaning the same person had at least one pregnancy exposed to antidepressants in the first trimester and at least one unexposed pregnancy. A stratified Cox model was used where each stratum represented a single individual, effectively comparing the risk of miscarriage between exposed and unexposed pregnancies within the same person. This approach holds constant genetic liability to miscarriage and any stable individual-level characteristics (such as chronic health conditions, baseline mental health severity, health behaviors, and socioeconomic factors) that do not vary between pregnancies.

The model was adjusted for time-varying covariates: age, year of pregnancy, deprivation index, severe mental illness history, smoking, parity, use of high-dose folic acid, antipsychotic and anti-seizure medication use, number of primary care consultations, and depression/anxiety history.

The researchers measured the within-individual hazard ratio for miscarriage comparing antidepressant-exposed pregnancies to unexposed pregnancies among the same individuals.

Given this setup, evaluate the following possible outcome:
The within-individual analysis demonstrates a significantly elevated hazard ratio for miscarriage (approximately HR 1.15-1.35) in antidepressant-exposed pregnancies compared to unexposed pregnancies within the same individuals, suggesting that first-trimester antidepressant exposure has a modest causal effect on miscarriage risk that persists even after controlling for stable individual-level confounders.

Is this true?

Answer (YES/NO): NO